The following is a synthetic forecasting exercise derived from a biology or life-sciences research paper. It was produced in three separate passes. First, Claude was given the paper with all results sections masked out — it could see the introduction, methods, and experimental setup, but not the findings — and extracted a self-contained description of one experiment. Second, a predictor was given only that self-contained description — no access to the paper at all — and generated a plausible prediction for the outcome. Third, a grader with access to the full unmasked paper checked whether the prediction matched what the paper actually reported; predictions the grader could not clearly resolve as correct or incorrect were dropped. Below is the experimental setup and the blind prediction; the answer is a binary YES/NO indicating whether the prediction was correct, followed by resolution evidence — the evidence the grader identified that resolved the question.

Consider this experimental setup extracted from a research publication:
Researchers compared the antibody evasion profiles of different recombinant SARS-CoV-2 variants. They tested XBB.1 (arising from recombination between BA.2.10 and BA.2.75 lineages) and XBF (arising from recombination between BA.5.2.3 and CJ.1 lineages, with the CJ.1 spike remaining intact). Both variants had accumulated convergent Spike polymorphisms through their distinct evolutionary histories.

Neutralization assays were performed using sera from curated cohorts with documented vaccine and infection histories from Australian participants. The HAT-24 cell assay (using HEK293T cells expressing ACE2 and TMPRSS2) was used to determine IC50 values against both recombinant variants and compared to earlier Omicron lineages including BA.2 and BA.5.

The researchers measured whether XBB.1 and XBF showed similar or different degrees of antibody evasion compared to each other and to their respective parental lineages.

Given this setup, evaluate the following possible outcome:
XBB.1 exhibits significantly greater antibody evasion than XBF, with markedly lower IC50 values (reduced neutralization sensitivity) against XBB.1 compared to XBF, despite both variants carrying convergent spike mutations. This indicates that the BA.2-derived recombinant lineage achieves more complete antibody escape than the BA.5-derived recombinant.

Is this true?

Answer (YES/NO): NO